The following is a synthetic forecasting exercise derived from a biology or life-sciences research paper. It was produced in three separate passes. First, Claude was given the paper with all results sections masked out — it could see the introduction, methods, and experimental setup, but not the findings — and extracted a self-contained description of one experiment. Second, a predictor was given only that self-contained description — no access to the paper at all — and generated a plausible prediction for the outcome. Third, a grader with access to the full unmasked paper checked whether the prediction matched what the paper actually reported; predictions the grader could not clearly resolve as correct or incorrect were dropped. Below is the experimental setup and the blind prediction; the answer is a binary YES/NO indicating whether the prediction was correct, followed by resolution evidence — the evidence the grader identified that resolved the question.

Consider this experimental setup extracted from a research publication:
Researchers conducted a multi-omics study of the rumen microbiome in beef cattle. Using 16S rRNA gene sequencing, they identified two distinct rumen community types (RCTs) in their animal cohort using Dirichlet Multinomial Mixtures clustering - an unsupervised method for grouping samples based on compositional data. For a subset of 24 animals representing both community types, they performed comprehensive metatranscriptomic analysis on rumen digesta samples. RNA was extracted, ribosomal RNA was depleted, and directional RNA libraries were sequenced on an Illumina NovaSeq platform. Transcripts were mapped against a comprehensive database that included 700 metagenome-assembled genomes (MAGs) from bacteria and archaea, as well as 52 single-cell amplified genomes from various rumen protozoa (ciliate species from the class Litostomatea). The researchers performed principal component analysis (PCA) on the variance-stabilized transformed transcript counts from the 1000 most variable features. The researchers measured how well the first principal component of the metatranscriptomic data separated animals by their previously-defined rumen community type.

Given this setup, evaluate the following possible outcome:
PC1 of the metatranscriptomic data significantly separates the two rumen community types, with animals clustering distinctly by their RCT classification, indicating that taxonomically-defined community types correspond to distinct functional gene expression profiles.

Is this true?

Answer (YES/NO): YES